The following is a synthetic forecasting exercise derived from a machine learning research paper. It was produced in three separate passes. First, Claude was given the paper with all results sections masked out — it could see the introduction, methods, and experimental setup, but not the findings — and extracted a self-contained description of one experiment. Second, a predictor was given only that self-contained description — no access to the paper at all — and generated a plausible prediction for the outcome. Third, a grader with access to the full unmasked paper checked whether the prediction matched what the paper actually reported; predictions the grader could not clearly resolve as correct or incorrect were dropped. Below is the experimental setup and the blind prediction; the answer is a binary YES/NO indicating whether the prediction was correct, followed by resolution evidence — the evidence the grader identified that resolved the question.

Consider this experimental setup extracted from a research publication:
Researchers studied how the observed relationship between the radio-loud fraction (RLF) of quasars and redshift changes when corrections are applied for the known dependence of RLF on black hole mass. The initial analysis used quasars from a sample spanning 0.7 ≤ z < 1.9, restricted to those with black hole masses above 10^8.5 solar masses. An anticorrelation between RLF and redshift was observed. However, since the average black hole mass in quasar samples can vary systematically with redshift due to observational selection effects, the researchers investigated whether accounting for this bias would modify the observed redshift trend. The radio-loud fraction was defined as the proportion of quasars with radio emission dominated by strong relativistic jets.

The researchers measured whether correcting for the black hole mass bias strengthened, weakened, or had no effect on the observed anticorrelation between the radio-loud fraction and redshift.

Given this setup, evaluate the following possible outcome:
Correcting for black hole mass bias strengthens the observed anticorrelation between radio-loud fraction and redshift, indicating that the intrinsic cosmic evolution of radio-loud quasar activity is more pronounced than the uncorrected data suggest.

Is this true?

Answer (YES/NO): YES